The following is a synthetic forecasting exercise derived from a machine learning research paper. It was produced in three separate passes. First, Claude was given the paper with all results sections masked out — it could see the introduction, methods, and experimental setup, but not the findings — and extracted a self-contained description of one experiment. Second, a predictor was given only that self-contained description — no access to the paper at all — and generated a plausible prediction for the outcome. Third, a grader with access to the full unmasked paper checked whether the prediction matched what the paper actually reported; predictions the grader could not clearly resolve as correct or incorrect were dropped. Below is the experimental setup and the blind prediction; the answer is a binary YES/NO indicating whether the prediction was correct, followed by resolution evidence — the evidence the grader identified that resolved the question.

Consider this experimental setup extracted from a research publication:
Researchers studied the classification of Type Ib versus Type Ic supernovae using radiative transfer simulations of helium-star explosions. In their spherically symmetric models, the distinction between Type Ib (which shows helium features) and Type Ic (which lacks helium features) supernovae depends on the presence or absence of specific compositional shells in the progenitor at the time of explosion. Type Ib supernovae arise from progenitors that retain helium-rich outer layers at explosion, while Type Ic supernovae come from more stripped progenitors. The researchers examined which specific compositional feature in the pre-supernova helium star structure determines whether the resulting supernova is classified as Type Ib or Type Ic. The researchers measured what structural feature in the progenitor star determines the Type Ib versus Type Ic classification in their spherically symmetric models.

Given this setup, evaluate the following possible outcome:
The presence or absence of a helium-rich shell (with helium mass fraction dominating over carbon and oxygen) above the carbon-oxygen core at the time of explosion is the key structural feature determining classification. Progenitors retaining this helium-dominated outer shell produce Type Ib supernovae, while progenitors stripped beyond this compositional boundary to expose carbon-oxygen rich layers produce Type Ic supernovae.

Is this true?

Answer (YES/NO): NO